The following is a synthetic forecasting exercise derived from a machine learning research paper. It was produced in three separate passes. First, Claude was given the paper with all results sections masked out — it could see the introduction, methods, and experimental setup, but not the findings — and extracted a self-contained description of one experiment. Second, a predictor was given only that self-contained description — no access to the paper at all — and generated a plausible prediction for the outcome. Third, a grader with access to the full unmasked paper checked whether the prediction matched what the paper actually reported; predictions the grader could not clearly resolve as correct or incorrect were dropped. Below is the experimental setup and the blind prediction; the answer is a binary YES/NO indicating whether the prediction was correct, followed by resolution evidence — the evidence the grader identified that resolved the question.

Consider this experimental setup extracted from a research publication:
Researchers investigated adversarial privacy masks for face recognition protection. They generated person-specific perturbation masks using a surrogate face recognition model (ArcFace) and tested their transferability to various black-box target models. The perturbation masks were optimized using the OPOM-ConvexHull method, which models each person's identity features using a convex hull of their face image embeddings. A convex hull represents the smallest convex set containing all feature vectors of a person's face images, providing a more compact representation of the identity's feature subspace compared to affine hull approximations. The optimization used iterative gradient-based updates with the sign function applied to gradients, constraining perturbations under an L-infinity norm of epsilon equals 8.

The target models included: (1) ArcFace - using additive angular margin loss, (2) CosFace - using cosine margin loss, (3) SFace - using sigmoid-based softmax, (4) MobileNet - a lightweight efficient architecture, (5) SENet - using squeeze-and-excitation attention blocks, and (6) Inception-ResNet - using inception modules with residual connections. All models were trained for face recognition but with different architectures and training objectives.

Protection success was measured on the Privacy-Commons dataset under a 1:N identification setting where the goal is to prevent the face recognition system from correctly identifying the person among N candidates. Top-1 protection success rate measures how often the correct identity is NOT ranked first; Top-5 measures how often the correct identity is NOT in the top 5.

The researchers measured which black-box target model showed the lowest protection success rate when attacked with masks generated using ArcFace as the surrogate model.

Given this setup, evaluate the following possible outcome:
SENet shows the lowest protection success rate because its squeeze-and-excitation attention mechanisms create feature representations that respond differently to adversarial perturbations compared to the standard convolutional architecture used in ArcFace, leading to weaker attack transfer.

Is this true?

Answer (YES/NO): NO